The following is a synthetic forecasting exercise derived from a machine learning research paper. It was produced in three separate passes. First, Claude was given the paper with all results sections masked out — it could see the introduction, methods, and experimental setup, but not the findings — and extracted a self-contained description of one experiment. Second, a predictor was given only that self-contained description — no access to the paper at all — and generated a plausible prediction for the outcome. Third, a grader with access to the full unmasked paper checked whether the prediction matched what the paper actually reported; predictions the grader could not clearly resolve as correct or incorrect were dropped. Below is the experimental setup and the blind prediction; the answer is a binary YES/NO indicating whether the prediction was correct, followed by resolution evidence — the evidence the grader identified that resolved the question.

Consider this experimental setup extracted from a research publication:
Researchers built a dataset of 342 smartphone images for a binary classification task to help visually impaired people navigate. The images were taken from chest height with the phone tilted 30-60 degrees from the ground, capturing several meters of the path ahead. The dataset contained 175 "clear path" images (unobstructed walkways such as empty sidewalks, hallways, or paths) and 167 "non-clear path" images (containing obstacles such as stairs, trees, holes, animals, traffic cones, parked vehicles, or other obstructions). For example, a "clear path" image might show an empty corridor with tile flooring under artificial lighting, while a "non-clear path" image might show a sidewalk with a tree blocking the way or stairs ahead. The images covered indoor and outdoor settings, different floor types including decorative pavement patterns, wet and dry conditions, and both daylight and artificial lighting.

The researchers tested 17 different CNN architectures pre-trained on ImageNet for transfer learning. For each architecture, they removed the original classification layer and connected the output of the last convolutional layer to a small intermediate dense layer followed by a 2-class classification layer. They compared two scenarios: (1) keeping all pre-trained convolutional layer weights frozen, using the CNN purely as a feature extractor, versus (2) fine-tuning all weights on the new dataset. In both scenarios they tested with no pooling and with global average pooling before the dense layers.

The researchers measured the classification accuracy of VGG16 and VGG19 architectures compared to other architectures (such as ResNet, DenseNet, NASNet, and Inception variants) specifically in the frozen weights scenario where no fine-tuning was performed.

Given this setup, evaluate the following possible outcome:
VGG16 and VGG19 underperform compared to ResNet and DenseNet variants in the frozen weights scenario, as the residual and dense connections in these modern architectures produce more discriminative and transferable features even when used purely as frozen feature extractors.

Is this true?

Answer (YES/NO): NO